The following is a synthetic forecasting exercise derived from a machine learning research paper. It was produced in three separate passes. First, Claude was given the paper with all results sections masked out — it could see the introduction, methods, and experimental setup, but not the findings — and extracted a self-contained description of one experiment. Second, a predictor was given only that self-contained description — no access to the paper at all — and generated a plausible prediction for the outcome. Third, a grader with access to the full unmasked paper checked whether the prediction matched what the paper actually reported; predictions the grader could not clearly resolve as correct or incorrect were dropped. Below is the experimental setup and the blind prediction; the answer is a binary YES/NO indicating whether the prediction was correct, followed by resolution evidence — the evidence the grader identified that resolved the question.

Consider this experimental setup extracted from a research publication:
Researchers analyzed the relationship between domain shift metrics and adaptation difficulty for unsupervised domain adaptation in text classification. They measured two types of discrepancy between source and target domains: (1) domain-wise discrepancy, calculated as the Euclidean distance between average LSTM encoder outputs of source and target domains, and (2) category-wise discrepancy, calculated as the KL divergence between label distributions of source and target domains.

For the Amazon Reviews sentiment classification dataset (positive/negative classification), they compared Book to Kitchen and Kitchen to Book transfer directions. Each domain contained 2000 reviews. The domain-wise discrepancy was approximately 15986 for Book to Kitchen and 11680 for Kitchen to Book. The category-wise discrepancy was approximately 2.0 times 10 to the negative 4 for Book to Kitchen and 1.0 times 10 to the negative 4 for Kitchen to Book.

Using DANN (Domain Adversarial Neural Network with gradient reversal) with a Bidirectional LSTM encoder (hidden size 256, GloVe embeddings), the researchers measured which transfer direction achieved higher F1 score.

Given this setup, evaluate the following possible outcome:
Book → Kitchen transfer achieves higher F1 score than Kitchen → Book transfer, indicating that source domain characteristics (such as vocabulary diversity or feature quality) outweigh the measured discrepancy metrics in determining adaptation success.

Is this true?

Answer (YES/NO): NO